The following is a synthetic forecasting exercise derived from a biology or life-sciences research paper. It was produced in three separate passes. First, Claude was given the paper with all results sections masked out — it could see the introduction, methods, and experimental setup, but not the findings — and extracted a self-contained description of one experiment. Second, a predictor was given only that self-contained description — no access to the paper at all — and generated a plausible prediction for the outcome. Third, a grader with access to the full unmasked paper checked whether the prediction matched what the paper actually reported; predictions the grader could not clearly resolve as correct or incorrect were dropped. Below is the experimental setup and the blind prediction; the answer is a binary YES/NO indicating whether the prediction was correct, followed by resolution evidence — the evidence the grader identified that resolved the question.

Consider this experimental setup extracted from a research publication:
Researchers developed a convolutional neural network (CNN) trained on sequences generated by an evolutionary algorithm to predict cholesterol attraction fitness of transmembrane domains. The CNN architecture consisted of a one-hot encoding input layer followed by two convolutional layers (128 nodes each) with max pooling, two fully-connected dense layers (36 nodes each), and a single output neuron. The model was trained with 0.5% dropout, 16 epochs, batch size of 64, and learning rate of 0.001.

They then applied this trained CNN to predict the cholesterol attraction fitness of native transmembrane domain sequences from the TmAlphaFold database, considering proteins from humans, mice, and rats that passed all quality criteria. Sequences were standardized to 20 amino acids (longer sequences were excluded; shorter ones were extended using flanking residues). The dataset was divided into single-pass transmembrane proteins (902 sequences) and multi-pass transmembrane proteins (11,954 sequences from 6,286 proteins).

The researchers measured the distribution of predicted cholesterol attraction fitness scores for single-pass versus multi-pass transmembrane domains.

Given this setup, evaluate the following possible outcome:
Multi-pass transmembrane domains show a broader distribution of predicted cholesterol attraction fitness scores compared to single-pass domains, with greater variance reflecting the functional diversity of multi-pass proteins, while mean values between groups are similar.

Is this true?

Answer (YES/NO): NO